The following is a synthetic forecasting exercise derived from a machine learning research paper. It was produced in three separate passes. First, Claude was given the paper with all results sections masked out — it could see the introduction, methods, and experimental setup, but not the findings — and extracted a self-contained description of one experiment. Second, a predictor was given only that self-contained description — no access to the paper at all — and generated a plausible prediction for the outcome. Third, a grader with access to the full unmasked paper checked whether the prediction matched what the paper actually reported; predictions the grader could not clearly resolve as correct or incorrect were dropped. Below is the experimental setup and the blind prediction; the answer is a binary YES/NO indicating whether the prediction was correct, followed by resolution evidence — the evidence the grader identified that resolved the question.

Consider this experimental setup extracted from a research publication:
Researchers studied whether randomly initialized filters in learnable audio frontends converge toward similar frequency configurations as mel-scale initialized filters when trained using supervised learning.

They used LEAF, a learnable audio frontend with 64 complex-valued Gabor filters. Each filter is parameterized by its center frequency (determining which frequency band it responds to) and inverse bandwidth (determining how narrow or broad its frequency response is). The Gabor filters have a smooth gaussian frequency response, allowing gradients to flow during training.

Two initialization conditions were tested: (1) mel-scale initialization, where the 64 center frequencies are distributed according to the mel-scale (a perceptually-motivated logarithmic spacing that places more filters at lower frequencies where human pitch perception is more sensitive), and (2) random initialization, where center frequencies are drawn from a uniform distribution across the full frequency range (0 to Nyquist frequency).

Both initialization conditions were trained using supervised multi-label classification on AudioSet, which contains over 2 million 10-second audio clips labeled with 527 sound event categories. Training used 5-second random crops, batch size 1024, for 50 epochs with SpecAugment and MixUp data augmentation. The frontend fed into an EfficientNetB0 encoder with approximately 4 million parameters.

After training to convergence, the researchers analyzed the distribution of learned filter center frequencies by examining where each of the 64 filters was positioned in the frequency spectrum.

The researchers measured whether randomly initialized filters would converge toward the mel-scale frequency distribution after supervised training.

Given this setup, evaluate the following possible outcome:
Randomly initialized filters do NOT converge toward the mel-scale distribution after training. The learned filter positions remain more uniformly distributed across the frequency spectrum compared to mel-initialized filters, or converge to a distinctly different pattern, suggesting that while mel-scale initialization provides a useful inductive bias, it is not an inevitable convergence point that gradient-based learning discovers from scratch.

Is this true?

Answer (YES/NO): YES